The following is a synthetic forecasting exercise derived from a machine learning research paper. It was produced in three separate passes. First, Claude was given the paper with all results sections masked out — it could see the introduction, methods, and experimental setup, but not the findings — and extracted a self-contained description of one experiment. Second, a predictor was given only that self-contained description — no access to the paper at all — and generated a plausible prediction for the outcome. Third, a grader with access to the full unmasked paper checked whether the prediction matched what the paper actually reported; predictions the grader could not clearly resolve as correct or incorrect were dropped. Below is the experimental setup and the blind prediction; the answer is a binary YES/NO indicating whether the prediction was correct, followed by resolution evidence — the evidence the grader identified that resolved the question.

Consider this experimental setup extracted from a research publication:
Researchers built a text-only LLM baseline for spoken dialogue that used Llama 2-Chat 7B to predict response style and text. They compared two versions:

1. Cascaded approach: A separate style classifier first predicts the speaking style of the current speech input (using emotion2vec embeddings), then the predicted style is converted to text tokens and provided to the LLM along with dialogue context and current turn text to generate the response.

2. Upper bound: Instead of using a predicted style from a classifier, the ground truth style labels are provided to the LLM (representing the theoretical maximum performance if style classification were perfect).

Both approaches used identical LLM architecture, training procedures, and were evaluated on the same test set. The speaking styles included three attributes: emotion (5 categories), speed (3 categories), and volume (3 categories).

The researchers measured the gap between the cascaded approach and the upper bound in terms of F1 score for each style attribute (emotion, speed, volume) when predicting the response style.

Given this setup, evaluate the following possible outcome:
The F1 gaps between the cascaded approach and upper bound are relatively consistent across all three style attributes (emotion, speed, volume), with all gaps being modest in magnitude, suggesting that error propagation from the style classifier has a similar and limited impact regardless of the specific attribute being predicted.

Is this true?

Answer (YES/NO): NO